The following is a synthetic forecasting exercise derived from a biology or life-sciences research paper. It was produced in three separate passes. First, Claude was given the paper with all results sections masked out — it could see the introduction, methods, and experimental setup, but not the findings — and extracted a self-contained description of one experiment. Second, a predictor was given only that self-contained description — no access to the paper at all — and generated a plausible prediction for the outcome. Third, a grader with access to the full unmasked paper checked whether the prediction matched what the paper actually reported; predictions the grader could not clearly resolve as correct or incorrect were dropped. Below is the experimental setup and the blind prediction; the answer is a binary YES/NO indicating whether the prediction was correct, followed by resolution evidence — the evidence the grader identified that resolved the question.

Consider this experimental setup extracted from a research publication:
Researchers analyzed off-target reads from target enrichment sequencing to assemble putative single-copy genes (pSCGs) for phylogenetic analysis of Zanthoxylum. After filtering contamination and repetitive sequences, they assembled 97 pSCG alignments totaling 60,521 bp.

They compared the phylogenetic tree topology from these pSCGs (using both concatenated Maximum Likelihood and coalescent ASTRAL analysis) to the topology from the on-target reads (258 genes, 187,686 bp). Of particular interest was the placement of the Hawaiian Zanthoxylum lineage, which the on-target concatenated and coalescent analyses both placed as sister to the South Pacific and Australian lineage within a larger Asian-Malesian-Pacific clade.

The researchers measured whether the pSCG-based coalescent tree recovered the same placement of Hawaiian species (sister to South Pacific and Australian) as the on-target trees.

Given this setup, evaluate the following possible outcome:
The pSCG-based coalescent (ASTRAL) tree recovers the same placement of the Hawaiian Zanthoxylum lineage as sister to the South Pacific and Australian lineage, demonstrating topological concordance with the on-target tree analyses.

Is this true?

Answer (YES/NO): NO